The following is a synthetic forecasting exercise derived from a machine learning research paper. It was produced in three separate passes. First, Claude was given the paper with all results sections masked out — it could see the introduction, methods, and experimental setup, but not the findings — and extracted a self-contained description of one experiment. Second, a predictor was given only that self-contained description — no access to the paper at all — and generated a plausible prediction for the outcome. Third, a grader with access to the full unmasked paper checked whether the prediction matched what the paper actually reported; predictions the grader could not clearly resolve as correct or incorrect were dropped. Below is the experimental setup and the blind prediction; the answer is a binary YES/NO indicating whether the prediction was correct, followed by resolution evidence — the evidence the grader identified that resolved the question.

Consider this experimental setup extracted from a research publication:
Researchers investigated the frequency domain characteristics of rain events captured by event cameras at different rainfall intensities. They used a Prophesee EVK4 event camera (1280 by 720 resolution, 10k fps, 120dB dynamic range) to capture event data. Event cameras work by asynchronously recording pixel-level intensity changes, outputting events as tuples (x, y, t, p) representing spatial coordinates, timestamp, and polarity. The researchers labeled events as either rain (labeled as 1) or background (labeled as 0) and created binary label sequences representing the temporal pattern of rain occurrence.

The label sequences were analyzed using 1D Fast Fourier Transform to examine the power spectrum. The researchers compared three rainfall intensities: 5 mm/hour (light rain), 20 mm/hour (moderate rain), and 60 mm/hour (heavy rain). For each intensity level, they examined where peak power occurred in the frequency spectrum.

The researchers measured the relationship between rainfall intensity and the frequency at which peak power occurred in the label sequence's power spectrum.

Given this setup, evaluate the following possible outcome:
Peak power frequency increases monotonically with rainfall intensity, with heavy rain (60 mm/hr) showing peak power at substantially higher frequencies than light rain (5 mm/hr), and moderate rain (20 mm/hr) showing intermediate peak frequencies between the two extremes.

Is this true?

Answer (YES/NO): NO